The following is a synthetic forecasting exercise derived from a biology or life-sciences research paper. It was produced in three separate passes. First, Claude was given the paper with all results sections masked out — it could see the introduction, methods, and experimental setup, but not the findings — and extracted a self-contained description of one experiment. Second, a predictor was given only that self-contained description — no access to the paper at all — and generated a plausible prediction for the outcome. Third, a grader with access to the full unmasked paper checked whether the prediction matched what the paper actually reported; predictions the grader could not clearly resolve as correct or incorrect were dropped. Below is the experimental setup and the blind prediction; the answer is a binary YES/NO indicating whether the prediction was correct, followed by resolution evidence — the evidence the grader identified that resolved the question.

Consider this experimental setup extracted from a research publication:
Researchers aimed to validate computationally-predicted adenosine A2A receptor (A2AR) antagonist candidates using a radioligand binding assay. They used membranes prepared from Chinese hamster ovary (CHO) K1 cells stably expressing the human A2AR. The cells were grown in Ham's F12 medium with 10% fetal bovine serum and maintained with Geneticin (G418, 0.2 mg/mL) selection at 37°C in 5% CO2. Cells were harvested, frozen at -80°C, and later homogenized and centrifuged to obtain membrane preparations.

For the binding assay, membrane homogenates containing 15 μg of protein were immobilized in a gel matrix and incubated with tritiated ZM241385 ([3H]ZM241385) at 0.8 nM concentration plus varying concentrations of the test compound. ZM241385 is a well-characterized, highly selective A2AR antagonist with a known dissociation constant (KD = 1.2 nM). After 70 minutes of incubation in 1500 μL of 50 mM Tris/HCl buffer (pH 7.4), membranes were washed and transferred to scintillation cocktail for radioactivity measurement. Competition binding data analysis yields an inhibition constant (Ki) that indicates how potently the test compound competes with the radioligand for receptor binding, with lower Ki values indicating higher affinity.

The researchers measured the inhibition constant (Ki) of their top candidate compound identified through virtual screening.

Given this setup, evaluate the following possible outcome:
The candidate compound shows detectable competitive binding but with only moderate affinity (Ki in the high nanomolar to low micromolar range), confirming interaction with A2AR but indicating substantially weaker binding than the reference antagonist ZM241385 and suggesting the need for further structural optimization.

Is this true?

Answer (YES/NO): YES